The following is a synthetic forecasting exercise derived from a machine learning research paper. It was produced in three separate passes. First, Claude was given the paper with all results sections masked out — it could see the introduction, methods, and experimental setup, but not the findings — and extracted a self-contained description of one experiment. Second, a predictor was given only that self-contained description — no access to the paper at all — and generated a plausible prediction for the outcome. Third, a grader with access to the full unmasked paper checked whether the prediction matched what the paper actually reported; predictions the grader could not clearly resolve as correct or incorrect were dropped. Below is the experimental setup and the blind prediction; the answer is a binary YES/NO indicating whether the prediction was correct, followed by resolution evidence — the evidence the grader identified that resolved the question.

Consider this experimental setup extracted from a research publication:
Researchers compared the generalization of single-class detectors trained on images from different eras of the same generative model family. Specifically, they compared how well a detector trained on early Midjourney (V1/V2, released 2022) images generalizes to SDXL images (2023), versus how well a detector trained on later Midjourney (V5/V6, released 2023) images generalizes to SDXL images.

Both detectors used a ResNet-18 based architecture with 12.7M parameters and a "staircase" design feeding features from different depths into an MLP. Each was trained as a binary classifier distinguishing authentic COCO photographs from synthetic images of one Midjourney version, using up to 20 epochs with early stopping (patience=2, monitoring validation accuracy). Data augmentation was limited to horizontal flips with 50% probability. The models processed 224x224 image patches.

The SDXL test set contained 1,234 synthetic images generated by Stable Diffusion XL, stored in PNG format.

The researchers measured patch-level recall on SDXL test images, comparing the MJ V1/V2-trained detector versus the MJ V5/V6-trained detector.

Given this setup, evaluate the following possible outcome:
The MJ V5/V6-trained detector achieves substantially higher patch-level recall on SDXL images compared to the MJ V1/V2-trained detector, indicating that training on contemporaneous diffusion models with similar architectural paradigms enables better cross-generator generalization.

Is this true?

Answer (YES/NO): NO